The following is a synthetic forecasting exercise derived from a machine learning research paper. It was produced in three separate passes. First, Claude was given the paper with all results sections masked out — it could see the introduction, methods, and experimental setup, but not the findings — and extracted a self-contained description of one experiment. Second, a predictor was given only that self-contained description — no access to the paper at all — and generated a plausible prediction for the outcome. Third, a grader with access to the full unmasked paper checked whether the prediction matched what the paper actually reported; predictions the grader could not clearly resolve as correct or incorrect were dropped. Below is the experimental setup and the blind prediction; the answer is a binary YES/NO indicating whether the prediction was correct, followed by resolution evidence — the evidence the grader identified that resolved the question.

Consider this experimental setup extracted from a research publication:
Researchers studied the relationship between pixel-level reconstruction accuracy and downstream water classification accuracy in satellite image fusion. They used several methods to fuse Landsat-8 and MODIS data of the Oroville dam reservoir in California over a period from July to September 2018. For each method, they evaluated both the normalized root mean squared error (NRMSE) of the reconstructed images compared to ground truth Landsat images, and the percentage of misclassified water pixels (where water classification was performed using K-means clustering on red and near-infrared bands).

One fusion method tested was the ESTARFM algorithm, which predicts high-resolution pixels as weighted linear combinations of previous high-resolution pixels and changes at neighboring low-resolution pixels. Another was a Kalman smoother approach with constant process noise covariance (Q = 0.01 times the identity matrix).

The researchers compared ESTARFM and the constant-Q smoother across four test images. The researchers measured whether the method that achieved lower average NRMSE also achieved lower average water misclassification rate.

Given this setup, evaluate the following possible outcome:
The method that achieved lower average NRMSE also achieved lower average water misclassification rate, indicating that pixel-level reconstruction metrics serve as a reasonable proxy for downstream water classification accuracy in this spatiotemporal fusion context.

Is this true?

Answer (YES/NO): YES